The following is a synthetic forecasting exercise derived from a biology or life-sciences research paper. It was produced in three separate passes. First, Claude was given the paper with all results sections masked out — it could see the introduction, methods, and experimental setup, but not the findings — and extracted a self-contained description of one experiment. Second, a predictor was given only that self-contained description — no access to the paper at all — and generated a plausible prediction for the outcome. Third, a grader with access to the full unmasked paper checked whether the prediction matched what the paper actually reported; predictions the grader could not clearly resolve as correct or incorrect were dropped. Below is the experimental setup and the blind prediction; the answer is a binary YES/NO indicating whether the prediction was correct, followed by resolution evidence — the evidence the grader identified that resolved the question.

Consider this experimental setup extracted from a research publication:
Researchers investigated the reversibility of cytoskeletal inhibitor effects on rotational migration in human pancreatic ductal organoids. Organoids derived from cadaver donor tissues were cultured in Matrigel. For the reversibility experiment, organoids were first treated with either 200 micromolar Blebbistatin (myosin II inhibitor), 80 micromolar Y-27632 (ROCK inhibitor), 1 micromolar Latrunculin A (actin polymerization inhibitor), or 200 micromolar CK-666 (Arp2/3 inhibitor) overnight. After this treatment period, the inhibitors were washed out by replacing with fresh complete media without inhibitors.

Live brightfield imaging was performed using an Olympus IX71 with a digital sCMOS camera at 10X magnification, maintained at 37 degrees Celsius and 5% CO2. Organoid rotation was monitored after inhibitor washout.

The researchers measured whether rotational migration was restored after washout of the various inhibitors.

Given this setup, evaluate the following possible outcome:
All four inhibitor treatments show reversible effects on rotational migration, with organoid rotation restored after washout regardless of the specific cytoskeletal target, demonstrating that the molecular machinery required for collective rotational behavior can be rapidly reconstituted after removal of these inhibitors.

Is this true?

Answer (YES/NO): YES